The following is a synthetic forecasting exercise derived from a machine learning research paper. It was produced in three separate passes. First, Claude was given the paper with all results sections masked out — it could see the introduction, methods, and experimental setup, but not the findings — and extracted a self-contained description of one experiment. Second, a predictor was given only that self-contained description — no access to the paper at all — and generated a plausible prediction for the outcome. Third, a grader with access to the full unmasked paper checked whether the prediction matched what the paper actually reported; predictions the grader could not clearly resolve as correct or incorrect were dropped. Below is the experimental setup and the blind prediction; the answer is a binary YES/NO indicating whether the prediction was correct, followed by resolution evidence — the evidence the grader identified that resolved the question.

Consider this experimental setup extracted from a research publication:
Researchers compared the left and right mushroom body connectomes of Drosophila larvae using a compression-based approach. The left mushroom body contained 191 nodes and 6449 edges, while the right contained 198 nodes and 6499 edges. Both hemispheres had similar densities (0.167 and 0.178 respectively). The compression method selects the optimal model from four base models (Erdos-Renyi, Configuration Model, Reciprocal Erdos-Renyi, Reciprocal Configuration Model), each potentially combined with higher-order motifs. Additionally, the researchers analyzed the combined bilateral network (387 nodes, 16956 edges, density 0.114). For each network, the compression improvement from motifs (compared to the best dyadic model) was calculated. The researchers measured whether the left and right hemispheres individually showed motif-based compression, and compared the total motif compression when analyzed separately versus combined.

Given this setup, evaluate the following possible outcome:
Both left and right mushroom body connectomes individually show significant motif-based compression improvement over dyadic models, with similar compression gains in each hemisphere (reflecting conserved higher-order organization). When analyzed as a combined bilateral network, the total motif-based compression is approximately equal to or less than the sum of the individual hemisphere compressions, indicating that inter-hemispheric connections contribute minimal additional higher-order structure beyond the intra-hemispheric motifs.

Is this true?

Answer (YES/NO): NO